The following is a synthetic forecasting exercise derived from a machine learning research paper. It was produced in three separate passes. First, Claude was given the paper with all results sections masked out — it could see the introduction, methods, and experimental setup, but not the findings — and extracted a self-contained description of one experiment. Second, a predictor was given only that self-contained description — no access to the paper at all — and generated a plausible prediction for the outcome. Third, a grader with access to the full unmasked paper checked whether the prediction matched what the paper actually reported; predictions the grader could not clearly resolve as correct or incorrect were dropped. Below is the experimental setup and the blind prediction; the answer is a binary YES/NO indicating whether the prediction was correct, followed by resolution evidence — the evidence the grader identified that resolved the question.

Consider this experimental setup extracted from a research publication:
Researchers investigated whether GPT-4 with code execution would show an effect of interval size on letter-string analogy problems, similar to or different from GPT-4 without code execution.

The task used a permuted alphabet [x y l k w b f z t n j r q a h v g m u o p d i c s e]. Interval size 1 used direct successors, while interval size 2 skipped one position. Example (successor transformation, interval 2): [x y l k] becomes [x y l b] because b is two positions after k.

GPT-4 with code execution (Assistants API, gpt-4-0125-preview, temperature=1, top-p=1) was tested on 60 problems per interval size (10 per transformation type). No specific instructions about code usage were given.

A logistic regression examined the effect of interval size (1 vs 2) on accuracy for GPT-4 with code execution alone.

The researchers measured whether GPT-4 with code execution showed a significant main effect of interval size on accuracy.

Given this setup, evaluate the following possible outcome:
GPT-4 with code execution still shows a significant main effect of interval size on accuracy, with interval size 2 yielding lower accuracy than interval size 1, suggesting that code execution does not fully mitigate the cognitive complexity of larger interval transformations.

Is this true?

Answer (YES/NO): NO